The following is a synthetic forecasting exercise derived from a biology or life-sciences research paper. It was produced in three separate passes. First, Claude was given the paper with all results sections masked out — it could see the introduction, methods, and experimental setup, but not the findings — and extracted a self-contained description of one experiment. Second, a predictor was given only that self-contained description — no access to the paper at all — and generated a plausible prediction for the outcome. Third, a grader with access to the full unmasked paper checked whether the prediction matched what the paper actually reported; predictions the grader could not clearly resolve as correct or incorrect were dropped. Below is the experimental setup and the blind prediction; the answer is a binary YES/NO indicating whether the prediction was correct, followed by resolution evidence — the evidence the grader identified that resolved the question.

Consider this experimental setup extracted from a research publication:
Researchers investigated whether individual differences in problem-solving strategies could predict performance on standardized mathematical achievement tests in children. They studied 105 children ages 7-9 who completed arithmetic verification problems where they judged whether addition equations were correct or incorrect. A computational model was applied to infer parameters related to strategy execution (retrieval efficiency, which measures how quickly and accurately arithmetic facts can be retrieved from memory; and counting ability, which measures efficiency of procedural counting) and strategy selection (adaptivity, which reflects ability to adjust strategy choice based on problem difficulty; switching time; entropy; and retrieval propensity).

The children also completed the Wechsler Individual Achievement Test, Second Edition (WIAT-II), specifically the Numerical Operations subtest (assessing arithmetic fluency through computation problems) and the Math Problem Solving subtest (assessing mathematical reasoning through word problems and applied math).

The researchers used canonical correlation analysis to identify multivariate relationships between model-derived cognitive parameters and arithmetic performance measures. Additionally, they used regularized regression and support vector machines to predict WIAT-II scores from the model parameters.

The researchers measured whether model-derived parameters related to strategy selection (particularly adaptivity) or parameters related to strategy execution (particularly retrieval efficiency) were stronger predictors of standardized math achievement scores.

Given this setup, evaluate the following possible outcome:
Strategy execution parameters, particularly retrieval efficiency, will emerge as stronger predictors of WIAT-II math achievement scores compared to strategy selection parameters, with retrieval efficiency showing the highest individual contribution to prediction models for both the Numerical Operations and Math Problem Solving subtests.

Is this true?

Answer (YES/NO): NO